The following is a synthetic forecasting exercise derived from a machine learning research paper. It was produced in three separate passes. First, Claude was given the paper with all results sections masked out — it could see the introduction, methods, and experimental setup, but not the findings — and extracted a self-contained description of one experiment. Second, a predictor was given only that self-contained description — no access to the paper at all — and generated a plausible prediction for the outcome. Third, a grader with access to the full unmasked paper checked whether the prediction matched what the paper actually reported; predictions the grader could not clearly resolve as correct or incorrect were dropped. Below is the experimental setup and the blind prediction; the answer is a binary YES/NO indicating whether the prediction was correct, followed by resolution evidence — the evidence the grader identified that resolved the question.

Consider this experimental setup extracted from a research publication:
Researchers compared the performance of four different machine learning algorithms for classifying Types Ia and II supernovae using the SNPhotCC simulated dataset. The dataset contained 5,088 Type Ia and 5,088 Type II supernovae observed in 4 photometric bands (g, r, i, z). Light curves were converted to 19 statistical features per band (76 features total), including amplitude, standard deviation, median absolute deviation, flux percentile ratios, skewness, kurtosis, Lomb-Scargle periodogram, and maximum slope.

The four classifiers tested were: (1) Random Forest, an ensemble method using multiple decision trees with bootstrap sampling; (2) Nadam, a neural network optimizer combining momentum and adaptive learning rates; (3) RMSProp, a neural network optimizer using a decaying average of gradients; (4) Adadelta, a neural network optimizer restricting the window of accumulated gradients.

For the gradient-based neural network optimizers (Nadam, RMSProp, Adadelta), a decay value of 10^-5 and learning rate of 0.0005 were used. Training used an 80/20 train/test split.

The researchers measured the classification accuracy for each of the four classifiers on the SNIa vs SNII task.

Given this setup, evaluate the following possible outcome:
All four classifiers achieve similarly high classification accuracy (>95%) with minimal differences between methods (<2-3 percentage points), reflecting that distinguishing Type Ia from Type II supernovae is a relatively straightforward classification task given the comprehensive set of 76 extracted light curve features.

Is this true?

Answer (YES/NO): NO